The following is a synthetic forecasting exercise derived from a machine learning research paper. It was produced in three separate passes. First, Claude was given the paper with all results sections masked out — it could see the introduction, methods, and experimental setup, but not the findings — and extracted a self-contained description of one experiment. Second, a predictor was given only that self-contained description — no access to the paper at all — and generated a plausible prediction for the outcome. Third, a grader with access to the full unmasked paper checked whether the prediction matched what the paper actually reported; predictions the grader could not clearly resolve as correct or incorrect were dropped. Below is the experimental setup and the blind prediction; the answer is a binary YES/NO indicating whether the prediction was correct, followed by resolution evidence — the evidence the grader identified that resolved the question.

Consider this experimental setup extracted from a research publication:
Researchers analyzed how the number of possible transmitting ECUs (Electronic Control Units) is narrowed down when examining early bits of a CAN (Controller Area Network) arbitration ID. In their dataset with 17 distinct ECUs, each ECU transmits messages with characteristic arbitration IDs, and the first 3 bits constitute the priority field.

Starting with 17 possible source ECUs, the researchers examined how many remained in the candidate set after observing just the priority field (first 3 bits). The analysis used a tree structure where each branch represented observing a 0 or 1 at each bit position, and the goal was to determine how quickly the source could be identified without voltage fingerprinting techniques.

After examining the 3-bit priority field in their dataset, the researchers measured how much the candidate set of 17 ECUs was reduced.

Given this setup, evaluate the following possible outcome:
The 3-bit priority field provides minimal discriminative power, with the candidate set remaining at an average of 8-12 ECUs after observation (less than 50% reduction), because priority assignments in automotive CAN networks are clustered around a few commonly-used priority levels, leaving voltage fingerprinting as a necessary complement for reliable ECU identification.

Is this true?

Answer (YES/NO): NO